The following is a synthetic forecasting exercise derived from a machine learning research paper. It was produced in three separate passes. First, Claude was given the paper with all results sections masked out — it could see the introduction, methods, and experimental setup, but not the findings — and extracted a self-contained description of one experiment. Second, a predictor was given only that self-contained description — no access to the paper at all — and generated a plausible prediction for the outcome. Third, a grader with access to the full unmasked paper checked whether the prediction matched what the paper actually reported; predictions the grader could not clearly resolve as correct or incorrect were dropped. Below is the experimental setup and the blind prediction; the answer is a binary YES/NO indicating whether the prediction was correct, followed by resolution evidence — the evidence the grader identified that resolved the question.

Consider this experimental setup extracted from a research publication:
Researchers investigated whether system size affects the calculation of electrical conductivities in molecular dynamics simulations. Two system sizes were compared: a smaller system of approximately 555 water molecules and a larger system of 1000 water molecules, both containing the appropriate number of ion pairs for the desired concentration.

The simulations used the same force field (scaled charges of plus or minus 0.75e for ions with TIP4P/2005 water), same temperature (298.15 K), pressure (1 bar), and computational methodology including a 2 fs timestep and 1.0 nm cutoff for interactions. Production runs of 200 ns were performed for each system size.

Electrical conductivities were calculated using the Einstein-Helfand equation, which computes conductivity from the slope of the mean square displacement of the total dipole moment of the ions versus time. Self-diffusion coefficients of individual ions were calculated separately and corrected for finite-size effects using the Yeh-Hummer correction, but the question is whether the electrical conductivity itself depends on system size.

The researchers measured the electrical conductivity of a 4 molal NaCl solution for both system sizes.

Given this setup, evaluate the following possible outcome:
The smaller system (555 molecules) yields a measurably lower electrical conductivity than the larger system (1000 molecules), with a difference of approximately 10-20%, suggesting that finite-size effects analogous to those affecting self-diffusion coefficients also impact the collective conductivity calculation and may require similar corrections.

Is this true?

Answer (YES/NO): NO